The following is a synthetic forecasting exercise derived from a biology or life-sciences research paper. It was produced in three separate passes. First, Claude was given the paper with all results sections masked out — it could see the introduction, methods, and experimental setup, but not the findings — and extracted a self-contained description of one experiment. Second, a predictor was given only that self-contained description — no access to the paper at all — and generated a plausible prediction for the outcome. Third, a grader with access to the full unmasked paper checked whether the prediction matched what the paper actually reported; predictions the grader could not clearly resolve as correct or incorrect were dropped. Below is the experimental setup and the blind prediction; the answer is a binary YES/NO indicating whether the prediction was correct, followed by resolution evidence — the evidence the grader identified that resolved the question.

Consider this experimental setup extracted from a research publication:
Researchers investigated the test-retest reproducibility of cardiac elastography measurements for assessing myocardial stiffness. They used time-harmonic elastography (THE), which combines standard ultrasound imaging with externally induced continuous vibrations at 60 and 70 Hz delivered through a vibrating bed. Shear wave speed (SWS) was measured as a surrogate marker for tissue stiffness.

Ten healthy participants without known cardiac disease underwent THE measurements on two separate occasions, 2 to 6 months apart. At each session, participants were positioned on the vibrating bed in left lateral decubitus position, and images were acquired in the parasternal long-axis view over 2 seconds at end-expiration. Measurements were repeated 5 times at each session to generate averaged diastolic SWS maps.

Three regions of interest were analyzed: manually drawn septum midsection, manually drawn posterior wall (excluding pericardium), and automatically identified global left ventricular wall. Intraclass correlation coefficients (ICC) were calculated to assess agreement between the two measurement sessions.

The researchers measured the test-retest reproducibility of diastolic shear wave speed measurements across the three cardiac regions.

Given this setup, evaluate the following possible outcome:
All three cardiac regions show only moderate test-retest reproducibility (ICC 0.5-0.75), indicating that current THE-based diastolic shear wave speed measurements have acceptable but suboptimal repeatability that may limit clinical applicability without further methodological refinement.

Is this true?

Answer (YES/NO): NO